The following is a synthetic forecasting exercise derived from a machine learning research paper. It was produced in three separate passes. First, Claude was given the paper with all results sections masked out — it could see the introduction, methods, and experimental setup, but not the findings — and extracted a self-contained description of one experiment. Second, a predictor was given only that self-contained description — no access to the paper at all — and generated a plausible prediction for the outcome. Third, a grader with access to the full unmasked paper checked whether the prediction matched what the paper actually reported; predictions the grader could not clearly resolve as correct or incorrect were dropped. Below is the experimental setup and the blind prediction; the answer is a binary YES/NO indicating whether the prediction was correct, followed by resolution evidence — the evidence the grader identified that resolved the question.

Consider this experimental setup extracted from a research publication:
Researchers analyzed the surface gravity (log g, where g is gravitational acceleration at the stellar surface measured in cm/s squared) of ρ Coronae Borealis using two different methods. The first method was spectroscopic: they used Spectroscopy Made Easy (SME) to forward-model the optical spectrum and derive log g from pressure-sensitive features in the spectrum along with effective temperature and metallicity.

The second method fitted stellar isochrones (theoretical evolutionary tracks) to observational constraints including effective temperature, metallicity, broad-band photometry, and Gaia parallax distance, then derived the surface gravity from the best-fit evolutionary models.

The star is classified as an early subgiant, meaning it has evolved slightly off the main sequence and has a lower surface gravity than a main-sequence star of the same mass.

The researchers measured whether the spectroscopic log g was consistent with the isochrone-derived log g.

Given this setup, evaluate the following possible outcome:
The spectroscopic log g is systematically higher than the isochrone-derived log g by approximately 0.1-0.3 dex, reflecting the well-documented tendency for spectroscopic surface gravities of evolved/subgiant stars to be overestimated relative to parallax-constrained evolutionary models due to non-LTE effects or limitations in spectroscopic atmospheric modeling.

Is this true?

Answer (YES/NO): NO